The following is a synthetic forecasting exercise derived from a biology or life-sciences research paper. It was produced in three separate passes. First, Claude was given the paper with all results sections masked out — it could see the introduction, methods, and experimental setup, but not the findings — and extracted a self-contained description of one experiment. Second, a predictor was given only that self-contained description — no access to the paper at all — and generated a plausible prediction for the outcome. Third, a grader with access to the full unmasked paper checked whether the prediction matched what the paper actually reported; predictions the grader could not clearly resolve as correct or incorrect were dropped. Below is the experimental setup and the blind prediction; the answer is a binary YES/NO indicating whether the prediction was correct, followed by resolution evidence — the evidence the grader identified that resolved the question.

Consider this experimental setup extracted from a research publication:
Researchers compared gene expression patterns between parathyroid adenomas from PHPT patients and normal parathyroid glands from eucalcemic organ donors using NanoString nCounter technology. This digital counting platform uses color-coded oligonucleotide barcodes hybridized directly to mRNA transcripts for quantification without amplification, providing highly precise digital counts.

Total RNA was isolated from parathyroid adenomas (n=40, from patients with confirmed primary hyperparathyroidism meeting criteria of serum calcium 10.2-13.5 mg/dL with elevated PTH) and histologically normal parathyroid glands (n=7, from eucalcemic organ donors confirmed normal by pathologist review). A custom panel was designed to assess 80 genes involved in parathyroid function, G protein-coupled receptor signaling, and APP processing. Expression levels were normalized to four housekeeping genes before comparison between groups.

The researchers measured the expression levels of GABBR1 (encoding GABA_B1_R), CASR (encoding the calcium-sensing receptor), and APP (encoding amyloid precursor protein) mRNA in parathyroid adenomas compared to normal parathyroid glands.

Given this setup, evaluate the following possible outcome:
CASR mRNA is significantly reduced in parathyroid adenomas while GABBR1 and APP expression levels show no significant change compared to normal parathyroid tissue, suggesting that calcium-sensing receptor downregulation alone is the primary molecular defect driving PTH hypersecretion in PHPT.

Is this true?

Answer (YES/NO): NO